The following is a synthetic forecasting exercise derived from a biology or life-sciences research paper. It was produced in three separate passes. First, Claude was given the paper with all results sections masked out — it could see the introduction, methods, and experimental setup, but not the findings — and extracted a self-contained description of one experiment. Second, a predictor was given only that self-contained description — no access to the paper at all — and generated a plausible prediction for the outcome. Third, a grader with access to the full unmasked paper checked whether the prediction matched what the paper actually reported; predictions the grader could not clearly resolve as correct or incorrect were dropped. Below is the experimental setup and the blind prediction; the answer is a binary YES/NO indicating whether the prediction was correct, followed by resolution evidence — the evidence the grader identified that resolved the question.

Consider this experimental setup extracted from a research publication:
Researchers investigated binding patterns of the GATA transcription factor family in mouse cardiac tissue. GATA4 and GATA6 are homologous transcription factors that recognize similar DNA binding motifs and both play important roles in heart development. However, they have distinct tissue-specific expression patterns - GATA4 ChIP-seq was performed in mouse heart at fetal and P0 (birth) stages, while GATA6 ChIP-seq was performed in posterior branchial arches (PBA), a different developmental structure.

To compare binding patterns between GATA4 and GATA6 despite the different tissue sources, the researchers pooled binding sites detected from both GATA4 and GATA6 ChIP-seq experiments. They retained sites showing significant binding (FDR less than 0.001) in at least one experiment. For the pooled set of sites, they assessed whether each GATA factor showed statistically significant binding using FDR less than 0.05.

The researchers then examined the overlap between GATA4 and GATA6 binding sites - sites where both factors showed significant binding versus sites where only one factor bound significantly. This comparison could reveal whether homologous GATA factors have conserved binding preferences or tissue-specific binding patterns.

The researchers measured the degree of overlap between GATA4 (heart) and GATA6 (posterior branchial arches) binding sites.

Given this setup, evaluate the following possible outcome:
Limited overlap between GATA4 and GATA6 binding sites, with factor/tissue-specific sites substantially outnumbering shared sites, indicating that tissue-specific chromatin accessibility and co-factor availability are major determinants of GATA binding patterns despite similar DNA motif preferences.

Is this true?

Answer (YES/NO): YES